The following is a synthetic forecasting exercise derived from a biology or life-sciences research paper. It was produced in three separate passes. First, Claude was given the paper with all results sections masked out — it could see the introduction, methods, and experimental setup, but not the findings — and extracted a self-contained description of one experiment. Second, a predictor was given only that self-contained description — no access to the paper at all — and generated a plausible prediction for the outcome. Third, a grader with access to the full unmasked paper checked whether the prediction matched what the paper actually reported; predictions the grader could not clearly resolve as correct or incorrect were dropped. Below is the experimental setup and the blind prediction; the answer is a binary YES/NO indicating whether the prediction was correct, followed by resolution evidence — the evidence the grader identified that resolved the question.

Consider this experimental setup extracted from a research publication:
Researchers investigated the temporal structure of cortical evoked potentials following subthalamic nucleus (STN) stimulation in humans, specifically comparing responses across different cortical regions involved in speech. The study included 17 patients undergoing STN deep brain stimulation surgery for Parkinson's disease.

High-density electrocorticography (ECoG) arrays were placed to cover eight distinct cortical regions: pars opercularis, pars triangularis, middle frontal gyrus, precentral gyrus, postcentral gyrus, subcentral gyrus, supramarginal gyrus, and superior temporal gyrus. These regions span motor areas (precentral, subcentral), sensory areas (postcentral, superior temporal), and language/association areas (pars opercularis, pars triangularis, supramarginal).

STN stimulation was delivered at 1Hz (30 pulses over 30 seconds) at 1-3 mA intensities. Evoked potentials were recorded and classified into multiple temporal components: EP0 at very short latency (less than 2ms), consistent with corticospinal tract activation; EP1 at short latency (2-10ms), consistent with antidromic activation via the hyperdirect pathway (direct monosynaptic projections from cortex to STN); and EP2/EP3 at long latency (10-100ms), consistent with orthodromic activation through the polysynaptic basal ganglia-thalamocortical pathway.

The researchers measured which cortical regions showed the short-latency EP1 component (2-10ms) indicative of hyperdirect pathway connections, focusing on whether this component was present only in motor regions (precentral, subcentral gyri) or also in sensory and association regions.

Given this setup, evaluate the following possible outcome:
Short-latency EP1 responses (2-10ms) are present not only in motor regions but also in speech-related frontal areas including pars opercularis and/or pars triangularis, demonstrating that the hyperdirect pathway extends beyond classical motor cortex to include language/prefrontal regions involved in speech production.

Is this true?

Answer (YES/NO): YES